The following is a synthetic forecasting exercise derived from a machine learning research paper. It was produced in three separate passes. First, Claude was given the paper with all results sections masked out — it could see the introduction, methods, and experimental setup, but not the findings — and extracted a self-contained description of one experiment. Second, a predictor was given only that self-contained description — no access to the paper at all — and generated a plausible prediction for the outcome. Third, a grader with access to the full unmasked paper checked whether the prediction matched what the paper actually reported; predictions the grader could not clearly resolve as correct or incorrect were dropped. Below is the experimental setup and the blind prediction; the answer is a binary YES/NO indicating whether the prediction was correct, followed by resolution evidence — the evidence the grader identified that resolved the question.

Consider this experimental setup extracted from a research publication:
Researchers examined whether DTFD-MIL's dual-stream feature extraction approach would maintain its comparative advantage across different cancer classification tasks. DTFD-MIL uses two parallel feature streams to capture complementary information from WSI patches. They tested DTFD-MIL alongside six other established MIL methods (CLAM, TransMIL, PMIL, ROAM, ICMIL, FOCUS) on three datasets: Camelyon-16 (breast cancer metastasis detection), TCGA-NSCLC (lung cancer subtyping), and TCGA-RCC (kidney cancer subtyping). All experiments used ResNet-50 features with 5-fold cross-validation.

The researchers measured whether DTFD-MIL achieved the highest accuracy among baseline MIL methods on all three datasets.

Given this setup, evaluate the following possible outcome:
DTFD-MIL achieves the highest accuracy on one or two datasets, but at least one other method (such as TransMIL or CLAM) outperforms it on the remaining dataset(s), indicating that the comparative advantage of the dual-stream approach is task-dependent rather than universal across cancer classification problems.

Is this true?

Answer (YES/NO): YES